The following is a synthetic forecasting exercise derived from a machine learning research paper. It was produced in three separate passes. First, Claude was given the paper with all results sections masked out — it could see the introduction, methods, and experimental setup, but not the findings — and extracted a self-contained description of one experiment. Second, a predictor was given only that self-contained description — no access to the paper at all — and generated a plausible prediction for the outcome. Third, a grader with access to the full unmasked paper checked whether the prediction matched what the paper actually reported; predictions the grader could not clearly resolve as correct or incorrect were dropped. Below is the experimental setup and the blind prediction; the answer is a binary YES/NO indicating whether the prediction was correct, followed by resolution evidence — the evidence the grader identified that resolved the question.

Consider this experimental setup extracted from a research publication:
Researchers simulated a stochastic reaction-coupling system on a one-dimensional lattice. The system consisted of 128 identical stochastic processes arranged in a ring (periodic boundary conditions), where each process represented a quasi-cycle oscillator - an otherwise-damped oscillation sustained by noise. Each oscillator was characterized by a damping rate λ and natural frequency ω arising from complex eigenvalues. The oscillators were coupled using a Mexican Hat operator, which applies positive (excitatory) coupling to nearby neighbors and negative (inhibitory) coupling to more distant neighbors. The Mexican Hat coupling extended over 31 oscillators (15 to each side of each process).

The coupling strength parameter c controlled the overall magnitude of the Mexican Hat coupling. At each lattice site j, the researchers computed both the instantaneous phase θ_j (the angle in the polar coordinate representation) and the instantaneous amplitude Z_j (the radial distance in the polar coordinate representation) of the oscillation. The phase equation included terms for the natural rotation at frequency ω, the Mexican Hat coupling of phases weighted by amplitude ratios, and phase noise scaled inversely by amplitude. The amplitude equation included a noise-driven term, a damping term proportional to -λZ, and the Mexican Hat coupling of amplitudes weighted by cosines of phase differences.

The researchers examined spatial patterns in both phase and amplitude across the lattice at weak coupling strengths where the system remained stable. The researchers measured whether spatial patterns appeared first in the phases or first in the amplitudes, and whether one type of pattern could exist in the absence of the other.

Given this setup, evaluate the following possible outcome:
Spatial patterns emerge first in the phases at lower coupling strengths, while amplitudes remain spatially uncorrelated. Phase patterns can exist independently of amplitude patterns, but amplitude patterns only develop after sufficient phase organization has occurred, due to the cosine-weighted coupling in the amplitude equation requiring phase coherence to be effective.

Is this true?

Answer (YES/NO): YES